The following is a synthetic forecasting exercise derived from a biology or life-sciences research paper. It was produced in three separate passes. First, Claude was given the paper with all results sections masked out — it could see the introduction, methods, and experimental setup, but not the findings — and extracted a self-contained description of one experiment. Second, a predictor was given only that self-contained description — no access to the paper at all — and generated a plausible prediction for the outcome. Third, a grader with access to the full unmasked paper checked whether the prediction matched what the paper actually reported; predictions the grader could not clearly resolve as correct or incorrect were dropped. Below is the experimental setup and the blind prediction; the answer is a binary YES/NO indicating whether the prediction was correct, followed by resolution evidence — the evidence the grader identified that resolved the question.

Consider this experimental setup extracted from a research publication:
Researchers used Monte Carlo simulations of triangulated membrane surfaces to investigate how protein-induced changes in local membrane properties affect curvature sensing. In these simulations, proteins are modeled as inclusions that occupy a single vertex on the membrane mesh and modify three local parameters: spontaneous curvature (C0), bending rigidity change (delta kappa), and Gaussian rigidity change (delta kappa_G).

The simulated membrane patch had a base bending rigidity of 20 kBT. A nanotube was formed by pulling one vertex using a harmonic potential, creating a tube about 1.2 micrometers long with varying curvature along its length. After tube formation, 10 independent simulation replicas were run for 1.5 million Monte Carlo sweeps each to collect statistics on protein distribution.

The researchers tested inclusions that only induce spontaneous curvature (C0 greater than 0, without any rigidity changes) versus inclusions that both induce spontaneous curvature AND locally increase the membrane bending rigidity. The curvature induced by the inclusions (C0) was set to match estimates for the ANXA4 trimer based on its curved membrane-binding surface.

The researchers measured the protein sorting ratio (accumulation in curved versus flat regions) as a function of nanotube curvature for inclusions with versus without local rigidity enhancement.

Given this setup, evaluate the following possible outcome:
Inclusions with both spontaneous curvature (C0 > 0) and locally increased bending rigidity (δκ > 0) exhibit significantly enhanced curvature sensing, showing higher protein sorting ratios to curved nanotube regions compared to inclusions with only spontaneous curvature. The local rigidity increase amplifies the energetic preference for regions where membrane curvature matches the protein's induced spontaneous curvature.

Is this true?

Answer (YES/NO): NO